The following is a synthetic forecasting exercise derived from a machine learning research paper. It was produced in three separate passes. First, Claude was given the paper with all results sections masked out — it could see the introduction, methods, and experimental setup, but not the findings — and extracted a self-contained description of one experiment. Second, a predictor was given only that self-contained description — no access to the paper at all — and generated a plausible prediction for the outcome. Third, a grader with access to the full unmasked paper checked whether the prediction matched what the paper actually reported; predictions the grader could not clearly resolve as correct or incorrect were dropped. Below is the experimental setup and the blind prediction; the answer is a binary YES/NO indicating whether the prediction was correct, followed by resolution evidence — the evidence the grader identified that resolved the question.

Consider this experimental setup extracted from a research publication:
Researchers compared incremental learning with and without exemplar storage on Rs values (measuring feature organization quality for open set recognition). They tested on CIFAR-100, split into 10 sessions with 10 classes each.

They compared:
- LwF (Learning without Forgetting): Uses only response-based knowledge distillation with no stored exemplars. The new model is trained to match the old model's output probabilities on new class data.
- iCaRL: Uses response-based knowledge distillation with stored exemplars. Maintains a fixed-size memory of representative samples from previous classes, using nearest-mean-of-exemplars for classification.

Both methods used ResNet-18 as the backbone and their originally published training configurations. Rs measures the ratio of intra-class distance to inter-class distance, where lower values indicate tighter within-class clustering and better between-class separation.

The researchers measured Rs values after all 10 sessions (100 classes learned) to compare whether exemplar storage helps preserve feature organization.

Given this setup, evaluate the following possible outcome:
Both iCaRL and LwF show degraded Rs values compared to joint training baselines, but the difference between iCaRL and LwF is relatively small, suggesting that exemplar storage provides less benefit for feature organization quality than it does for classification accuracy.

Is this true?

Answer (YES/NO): YES